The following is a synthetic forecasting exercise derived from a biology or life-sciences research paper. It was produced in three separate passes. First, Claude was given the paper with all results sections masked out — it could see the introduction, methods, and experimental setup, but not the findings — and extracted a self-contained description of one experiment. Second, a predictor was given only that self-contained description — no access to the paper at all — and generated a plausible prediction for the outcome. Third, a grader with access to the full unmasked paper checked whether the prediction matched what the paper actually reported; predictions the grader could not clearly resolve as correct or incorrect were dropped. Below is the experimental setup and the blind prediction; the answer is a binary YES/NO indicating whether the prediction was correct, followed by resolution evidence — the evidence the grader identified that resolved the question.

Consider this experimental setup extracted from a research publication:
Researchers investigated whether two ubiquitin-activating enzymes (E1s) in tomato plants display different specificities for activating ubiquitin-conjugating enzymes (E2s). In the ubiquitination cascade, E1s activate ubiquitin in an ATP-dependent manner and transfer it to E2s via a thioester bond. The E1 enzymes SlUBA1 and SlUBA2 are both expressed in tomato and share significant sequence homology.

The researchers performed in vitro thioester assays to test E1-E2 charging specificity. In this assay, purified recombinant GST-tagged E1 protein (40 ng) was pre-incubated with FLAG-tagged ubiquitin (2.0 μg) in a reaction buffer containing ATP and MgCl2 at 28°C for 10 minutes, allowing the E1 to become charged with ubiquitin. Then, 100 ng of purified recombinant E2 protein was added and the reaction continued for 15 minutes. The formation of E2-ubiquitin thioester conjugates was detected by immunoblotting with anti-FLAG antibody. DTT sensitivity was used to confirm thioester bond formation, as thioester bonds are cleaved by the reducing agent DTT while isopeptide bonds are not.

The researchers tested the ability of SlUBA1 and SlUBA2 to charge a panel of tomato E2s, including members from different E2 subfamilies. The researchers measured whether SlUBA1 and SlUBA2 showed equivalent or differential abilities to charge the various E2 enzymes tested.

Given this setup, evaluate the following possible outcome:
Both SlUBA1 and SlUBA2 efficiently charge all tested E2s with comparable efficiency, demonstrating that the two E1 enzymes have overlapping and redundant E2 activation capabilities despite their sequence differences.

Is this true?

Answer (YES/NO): NO